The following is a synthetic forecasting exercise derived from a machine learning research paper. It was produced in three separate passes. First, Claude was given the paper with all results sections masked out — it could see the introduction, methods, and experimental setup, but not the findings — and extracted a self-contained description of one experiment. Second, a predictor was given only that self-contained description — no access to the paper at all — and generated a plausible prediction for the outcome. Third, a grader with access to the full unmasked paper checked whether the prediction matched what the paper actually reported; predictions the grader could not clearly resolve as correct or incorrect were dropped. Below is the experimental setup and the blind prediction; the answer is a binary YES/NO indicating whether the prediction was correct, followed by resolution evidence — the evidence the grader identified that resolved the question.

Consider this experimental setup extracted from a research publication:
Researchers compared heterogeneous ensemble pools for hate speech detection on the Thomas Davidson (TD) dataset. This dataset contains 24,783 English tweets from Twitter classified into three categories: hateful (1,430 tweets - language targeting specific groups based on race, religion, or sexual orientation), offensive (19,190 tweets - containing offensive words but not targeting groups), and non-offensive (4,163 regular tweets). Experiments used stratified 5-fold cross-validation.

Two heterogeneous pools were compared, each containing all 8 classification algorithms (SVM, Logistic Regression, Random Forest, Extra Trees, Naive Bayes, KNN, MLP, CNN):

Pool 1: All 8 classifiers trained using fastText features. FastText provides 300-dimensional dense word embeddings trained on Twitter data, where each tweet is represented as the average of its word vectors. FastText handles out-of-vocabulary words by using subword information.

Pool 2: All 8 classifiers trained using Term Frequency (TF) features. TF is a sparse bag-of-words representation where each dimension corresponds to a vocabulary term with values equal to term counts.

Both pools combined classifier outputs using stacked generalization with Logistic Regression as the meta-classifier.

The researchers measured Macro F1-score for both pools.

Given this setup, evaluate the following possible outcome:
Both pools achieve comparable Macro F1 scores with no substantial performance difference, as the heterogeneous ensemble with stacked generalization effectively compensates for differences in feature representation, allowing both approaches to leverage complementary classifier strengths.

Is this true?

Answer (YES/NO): NO